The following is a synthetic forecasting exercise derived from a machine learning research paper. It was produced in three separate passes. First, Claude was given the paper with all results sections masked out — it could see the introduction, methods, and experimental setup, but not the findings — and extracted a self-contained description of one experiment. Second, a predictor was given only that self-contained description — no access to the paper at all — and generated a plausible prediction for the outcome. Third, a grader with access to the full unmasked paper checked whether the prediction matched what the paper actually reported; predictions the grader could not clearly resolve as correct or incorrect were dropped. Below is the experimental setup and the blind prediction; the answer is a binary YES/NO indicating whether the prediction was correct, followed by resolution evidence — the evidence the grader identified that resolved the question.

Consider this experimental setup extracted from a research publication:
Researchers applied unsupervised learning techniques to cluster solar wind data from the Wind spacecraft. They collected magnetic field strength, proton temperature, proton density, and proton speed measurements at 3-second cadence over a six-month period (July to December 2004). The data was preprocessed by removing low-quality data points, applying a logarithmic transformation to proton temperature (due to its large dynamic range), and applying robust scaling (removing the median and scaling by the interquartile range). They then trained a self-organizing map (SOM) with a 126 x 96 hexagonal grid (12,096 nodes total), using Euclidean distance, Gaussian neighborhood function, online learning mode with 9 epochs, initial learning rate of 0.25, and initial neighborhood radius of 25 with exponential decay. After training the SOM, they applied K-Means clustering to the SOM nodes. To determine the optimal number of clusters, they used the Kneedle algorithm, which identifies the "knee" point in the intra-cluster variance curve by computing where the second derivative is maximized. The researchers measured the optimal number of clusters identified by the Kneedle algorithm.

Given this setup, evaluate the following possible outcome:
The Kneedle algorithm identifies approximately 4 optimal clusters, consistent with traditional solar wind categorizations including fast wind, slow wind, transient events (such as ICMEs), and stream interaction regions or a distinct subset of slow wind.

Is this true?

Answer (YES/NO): NO